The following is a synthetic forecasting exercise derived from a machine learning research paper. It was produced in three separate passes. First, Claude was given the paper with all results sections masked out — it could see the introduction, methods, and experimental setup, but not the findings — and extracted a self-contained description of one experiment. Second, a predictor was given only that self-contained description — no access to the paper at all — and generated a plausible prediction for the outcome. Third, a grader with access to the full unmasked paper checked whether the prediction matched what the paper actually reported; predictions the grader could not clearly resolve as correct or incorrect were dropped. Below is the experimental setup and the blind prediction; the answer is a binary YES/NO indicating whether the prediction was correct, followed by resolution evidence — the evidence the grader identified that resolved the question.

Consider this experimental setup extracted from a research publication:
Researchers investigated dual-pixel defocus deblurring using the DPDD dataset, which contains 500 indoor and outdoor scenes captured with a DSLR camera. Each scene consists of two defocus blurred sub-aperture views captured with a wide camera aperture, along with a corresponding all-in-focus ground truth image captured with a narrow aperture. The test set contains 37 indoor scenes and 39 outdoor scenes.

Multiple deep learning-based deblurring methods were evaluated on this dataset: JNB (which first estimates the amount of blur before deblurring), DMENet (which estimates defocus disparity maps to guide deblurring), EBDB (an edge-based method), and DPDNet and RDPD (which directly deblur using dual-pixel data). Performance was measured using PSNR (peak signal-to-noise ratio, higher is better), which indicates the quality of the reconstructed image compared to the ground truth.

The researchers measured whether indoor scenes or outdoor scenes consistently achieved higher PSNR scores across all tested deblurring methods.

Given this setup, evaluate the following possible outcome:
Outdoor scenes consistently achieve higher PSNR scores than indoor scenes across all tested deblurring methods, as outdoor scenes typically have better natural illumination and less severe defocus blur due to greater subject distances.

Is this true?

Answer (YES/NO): NO